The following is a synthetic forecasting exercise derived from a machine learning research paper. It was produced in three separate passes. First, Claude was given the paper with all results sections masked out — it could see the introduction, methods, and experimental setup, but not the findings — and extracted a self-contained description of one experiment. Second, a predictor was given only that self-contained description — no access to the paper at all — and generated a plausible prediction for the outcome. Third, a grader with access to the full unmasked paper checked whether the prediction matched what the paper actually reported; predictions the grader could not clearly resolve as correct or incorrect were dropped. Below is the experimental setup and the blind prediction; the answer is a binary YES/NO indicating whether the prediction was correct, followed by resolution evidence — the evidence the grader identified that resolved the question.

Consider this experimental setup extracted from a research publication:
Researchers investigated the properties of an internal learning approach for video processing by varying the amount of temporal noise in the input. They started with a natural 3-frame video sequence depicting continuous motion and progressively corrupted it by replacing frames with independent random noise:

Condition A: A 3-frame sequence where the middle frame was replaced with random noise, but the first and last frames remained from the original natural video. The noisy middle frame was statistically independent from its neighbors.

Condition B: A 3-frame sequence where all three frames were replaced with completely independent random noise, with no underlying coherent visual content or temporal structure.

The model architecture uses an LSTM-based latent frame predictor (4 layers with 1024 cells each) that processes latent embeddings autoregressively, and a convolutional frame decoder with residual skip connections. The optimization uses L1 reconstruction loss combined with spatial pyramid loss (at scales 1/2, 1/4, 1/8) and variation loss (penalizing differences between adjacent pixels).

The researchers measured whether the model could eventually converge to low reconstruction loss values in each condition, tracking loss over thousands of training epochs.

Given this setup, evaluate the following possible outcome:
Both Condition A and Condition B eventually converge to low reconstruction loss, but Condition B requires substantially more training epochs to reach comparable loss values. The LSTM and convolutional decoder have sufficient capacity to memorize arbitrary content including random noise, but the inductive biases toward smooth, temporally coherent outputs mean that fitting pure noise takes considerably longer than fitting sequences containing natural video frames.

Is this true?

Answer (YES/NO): NO